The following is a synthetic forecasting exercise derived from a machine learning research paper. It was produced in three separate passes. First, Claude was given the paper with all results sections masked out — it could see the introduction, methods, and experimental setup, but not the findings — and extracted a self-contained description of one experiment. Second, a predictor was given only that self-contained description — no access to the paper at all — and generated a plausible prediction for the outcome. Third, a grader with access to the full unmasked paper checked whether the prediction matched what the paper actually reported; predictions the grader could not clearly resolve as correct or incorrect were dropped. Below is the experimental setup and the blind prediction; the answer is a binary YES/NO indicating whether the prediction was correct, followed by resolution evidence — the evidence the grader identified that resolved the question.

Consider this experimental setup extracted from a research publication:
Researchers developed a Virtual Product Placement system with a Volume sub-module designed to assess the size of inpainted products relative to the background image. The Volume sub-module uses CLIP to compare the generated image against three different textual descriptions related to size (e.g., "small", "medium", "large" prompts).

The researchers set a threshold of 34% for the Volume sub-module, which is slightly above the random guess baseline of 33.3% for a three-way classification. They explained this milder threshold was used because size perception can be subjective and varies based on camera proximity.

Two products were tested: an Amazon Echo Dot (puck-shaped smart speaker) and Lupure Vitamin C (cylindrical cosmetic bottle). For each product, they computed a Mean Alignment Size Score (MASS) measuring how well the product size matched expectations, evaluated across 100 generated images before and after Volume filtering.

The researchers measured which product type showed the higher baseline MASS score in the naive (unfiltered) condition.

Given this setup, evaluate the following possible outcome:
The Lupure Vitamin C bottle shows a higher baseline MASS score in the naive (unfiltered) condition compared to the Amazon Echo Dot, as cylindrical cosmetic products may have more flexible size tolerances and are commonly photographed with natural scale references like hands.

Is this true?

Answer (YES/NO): YES